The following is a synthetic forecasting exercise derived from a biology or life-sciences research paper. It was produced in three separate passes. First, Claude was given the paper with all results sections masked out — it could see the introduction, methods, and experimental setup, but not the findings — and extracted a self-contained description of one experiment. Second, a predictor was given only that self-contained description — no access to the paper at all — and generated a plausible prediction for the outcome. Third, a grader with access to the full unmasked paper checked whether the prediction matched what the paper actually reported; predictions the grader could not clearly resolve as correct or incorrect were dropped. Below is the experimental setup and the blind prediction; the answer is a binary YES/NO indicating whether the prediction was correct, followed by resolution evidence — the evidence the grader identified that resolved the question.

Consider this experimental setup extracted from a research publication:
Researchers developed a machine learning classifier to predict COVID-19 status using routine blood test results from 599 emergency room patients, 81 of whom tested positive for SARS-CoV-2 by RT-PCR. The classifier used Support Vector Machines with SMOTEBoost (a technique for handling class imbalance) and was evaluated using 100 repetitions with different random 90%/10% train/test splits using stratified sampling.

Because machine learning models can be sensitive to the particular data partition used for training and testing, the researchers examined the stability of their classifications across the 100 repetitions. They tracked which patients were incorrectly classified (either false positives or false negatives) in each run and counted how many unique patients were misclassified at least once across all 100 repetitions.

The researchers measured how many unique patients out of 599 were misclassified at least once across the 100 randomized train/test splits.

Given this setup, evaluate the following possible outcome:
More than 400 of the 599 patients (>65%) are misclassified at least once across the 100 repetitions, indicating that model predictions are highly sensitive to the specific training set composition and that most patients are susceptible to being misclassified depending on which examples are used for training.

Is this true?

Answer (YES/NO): NO